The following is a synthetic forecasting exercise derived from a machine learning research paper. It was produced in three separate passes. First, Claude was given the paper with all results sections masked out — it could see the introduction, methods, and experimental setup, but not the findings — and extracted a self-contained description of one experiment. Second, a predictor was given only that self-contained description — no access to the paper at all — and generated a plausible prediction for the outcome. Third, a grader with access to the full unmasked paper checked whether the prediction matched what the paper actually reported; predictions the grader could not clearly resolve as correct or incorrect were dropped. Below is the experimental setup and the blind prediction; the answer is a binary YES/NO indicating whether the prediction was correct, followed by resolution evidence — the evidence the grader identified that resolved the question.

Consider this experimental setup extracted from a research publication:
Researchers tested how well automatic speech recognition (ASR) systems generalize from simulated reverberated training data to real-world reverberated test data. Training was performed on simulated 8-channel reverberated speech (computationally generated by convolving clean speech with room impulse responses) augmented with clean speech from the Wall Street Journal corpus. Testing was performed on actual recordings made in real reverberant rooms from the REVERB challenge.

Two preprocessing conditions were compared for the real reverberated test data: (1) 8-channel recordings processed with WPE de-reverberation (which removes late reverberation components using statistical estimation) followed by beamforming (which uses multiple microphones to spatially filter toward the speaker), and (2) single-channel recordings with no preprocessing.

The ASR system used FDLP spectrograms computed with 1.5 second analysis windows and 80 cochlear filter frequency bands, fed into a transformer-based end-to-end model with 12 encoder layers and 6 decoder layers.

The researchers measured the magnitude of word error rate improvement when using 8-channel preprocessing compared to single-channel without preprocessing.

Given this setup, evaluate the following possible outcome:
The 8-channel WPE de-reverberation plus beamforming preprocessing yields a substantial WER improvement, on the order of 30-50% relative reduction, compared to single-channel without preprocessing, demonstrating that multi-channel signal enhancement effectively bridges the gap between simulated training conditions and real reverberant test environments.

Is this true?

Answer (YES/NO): NO